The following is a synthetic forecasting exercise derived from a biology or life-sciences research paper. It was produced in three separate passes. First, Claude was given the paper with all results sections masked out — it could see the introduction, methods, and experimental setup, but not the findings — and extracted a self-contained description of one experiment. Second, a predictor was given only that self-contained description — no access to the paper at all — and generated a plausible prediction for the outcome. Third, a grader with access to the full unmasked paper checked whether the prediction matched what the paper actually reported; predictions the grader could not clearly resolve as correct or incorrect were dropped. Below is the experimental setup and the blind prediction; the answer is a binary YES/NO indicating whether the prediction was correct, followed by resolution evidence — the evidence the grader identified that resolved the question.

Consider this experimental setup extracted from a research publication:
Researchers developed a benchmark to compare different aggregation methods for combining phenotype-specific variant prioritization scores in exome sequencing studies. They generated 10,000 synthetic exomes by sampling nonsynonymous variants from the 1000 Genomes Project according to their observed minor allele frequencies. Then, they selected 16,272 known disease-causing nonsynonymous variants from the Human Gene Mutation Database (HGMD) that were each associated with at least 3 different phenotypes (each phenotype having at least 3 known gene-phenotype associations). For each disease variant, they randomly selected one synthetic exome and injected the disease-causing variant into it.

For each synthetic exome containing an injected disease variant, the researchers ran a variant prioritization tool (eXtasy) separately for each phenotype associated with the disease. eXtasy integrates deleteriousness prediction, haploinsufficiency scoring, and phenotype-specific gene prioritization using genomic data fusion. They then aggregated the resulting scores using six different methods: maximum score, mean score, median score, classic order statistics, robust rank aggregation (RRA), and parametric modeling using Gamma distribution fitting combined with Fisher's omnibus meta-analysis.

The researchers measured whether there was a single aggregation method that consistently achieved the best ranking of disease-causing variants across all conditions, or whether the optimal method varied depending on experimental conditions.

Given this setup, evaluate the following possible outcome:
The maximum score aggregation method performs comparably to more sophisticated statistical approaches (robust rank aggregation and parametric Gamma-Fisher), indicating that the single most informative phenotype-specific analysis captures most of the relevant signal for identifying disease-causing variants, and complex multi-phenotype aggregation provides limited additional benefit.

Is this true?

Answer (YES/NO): NO